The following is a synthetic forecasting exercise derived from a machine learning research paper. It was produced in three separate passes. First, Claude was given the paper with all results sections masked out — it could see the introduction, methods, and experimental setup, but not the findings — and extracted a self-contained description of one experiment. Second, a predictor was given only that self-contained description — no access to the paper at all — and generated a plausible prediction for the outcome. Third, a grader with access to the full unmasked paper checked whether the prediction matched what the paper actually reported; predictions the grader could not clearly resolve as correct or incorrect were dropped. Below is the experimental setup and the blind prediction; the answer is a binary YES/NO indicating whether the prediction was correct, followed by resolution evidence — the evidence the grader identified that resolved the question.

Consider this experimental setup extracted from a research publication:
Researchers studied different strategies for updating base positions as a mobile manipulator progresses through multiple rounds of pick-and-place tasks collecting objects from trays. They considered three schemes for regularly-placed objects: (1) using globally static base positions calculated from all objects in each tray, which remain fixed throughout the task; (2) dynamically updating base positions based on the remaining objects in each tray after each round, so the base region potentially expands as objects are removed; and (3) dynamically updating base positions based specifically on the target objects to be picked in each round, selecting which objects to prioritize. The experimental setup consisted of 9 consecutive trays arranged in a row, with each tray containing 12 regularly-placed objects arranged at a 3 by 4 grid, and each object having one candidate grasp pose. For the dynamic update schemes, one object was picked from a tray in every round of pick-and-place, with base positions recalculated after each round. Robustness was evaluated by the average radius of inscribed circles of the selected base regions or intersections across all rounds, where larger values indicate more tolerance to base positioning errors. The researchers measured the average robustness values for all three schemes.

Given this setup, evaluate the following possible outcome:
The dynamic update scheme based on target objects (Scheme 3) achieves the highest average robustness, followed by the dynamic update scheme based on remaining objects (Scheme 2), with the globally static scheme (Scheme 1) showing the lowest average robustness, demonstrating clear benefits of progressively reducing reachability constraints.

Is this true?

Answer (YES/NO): YES